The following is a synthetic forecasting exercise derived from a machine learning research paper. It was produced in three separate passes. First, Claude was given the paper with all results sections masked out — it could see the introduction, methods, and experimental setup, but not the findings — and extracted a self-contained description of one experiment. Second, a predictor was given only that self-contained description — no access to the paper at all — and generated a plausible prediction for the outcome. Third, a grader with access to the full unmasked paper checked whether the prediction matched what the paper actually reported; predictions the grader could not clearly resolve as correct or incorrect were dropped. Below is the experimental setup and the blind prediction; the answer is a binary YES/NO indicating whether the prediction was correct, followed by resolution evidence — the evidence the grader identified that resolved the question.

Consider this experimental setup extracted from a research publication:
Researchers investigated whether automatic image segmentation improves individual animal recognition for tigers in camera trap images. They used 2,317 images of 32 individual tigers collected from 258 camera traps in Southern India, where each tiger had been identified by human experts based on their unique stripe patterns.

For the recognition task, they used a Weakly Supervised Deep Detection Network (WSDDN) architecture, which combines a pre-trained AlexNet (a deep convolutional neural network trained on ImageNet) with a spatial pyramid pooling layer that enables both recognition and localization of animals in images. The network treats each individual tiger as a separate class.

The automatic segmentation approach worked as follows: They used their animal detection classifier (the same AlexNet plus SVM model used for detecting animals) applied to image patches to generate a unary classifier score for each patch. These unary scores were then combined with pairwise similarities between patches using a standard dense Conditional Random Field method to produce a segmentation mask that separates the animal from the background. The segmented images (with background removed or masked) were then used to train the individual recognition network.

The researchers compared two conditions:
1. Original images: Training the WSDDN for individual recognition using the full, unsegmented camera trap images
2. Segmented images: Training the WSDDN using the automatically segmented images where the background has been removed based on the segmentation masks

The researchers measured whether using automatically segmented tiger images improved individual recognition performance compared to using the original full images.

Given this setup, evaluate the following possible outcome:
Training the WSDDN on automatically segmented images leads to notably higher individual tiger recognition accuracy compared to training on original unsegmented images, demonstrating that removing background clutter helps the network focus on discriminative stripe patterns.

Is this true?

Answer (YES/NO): NO